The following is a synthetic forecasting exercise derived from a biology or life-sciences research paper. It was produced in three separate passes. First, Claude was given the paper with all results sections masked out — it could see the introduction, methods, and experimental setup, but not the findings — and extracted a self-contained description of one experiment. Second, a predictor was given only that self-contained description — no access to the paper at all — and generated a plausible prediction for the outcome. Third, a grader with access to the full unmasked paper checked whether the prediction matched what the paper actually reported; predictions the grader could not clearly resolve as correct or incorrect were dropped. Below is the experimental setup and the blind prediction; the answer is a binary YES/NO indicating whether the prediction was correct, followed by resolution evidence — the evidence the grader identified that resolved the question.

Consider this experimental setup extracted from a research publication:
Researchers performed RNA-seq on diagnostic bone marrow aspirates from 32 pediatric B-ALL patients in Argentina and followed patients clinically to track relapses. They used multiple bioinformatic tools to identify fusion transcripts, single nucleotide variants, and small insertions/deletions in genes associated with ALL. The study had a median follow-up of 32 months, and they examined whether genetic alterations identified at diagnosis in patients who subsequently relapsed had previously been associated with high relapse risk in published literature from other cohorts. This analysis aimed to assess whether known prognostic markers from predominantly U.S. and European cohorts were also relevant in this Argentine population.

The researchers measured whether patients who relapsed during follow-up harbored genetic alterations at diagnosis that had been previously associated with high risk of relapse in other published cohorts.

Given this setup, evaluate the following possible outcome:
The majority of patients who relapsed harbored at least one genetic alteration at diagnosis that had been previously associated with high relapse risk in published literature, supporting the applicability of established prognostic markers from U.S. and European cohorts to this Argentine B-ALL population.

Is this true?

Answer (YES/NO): YES